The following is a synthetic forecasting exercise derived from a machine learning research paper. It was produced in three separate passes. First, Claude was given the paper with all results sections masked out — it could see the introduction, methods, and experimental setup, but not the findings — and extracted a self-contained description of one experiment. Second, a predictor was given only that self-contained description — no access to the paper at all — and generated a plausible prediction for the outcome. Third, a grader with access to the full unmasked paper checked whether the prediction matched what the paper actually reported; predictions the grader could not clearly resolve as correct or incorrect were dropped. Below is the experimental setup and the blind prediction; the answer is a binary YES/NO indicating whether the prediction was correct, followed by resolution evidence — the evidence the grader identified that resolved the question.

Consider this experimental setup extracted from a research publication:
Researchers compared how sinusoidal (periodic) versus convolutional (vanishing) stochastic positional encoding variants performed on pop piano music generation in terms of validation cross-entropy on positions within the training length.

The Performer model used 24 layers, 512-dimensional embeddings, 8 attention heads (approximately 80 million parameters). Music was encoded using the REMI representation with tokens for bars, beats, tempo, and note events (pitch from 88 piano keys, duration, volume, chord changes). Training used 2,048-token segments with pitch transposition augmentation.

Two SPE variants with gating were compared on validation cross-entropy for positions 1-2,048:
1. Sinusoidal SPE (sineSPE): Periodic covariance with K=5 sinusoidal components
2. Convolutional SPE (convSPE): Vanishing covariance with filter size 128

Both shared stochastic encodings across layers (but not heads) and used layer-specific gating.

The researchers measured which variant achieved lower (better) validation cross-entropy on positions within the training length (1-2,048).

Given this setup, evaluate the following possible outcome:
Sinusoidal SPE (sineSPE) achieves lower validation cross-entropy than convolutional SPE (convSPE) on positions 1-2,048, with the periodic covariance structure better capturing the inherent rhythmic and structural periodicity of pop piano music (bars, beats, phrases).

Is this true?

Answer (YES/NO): NO